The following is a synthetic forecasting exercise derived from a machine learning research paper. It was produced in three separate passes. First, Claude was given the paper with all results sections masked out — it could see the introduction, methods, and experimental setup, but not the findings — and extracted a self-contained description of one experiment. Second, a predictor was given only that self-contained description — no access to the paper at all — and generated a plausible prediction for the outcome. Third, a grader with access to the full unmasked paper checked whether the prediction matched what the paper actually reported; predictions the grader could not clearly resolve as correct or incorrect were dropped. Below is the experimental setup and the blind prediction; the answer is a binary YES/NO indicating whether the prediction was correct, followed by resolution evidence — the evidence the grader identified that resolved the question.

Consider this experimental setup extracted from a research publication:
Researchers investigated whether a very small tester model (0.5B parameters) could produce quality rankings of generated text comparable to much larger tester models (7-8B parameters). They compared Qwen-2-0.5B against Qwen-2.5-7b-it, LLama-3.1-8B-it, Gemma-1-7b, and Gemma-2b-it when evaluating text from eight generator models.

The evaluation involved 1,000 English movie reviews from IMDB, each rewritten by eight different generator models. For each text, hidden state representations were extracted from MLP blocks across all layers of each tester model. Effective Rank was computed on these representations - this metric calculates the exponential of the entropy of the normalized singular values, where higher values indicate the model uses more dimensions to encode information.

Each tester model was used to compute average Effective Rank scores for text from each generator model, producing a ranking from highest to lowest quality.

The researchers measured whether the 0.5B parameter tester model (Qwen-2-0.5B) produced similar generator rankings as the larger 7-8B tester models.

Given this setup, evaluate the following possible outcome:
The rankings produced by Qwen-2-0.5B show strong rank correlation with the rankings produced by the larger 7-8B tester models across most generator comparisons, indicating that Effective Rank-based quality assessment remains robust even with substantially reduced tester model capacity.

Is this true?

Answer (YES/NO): YES